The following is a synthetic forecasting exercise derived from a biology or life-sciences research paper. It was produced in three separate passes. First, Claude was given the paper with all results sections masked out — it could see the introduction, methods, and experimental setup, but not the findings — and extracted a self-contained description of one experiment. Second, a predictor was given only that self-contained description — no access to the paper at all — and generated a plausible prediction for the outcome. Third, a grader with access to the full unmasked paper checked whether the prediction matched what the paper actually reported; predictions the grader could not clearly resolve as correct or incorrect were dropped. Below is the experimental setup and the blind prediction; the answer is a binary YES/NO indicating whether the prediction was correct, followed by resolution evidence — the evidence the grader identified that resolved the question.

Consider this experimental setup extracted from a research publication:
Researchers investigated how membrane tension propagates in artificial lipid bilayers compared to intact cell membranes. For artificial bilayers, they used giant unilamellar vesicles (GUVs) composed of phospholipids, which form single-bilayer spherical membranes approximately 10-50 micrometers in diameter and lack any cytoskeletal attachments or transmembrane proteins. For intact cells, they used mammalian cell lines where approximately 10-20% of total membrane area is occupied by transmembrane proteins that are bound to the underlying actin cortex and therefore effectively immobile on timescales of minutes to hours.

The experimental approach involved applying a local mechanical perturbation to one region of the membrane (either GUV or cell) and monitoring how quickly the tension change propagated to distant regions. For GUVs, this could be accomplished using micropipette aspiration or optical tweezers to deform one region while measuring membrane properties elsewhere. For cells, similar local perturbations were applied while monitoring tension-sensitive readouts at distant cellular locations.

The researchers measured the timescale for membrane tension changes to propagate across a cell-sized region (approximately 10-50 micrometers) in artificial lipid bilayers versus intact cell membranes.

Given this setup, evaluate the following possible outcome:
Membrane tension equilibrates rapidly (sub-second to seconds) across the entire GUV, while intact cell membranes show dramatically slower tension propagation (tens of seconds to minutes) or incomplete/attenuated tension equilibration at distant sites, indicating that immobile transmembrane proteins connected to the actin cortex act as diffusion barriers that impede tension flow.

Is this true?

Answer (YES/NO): YES